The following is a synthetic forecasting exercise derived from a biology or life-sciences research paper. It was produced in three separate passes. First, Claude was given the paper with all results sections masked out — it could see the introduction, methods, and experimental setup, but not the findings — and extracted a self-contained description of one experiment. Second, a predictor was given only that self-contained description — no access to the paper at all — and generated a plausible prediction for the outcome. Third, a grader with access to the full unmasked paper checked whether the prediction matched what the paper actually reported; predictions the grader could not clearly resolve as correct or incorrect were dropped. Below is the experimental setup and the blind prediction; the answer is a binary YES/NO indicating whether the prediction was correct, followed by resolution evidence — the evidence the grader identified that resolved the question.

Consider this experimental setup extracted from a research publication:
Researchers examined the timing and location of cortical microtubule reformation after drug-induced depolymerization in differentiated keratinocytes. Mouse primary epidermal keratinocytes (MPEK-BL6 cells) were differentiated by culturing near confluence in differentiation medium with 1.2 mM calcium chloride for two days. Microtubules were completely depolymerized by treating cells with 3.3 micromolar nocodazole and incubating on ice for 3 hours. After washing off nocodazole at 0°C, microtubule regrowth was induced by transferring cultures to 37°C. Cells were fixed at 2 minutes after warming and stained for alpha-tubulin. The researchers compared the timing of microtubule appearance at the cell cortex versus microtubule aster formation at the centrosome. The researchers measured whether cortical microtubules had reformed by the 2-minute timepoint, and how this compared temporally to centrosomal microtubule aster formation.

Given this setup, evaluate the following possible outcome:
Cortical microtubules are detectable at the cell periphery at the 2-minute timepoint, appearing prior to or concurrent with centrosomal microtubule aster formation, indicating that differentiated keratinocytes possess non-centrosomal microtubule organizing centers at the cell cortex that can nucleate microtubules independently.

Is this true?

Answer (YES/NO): NO